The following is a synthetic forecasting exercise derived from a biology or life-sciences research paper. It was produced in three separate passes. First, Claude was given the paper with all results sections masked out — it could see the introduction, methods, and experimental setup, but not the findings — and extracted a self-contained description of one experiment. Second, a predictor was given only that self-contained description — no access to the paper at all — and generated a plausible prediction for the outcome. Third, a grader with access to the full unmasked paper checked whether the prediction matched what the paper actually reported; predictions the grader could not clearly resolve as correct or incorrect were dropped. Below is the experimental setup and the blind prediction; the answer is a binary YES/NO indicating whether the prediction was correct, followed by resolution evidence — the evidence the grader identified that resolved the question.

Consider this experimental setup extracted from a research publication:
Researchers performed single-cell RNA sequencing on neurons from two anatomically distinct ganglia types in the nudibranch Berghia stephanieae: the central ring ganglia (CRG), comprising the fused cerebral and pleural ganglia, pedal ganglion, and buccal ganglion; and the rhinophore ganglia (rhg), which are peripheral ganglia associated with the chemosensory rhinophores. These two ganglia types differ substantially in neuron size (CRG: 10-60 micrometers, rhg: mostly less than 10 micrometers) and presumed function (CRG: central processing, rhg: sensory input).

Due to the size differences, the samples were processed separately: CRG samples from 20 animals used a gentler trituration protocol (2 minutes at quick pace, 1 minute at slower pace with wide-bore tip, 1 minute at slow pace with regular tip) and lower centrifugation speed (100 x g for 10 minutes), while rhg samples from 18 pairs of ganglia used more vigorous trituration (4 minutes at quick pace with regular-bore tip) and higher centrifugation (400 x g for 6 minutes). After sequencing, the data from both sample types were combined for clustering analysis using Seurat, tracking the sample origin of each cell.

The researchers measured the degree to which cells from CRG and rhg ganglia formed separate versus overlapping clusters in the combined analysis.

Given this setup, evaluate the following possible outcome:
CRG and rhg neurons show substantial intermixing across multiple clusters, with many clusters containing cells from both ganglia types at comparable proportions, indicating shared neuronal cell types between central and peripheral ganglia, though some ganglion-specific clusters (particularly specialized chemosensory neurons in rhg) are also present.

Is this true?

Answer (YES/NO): NO